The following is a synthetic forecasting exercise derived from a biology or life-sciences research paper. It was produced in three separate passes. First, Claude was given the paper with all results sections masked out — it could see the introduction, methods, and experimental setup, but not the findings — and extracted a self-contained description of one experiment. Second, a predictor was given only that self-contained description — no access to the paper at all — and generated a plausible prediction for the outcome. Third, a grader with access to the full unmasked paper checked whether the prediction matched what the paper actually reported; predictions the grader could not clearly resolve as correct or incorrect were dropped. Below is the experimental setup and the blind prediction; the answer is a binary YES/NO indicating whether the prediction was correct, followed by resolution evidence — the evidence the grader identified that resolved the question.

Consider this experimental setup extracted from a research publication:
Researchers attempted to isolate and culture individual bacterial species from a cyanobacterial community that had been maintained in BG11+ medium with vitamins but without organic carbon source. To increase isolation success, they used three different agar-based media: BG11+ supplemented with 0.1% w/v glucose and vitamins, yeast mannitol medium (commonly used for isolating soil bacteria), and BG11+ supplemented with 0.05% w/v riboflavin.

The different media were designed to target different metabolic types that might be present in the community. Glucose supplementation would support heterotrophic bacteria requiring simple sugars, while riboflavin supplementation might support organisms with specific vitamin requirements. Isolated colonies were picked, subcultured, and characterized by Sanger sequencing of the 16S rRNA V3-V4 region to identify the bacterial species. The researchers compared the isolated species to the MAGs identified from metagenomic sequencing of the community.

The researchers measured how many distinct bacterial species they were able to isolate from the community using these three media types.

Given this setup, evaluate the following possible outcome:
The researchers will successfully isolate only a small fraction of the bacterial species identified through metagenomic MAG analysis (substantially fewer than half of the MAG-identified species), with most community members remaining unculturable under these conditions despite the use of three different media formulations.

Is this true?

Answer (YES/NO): YES